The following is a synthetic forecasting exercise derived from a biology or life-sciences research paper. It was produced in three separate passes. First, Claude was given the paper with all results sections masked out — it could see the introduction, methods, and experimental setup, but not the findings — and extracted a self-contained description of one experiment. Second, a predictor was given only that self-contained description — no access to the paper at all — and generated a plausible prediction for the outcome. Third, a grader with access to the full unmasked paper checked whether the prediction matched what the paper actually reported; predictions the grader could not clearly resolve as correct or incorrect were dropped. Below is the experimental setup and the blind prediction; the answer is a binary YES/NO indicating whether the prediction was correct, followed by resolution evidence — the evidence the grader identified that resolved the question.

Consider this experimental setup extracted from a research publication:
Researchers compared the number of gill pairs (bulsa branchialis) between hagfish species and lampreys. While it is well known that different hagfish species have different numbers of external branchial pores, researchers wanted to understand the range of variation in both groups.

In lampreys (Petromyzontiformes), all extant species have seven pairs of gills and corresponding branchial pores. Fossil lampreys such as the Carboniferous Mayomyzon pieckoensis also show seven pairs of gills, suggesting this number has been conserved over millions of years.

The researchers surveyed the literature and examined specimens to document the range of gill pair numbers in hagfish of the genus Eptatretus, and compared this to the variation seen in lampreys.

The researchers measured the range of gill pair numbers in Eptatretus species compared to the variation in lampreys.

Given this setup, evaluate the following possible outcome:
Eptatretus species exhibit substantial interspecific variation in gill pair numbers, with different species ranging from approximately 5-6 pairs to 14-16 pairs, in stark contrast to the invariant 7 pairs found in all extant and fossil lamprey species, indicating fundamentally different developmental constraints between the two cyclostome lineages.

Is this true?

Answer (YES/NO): NO